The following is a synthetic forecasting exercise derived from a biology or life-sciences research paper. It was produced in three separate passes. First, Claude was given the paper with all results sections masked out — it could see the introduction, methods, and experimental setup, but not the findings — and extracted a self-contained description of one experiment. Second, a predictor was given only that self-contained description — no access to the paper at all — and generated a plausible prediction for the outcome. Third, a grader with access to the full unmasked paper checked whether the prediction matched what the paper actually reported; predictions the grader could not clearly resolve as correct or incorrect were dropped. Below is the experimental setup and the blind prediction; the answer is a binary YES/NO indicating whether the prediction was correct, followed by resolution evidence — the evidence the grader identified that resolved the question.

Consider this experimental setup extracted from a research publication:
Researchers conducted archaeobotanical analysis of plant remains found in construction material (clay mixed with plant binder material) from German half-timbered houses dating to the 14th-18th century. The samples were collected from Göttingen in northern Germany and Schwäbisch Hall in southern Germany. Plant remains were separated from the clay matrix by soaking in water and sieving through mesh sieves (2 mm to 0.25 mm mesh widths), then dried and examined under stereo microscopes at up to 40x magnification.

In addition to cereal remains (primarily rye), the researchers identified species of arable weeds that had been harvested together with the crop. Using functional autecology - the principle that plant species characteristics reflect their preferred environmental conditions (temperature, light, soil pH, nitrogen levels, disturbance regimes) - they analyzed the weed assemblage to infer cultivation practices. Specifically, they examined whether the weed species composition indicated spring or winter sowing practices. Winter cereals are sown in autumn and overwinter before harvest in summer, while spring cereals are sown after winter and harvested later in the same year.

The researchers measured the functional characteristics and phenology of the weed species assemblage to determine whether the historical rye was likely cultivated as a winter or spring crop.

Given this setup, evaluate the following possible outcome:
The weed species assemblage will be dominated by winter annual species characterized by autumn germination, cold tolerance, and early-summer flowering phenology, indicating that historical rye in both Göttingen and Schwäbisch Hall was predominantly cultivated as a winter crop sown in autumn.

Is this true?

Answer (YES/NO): YES